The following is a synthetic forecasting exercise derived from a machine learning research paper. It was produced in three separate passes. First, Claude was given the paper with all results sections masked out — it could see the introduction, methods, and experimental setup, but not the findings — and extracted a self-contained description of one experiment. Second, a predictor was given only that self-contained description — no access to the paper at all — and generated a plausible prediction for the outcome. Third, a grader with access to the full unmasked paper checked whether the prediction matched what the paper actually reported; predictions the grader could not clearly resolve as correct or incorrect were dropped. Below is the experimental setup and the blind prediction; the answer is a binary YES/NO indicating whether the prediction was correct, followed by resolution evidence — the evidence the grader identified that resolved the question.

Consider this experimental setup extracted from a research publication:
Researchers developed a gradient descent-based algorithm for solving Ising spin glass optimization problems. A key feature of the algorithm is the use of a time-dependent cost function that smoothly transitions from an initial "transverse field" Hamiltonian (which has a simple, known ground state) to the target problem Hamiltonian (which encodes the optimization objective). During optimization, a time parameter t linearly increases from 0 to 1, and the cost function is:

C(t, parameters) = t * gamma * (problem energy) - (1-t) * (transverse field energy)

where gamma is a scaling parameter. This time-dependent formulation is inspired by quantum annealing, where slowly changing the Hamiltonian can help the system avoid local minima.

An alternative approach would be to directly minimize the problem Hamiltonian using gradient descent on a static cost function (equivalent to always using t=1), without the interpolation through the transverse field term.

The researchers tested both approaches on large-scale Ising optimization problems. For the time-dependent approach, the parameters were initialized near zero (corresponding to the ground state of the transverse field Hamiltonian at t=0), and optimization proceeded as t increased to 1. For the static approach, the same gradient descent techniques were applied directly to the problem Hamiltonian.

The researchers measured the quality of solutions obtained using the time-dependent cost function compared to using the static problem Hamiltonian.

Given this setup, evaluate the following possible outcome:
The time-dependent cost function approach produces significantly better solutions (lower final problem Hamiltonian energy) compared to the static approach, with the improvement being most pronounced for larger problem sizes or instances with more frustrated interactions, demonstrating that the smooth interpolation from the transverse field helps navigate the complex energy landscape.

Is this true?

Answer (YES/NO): NO